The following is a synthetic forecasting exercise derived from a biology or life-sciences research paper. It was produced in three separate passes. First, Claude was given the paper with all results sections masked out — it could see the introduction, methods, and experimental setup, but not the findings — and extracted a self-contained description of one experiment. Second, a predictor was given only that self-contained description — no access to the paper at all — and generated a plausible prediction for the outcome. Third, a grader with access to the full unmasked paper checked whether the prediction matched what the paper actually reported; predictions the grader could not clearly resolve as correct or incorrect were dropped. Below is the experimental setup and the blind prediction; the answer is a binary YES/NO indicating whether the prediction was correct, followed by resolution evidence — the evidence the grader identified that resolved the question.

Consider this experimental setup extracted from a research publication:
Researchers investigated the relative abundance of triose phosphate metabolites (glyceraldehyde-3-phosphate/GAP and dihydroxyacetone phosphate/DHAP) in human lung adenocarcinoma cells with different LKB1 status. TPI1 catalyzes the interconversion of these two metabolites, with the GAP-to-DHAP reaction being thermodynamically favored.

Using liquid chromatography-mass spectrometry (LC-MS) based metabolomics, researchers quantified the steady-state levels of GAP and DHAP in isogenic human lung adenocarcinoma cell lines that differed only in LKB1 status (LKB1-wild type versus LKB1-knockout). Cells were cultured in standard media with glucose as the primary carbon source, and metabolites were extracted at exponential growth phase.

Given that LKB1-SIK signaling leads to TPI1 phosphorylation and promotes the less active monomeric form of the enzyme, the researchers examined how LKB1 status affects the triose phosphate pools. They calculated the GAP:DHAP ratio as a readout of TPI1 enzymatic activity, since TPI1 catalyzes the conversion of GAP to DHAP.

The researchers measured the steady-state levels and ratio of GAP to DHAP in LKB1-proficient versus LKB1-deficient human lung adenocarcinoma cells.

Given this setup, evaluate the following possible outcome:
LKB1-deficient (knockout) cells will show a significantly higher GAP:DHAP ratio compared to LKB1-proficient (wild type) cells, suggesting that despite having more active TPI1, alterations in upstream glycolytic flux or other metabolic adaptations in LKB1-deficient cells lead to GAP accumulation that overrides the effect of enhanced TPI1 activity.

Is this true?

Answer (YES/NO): NO